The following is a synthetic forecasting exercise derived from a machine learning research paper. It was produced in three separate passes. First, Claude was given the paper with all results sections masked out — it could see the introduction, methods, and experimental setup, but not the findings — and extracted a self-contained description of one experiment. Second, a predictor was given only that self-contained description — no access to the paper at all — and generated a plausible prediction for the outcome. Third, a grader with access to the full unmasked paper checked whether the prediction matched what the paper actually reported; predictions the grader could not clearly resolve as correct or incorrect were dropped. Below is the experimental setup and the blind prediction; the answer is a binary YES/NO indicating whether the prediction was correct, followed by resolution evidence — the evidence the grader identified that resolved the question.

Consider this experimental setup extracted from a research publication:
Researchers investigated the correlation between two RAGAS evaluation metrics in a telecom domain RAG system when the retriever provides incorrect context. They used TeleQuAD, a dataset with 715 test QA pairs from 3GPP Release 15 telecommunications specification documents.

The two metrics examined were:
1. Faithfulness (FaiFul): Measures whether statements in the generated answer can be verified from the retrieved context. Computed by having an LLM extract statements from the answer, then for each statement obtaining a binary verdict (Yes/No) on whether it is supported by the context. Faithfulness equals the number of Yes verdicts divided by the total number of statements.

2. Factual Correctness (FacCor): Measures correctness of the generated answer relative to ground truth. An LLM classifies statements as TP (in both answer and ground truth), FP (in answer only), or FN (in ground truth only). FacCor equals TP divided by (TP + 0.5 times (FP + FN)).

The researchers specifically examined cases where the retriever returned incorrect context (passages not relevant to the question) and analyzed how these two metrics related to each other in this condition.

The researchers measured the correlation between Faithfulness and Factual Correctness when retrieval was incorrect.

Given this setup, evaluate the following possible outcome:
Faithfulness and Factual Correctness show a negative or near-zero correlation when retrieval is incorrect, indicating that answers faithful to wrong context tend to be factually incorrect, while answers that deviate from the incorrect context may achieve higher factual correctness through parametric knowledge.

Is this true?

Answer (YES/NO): YES